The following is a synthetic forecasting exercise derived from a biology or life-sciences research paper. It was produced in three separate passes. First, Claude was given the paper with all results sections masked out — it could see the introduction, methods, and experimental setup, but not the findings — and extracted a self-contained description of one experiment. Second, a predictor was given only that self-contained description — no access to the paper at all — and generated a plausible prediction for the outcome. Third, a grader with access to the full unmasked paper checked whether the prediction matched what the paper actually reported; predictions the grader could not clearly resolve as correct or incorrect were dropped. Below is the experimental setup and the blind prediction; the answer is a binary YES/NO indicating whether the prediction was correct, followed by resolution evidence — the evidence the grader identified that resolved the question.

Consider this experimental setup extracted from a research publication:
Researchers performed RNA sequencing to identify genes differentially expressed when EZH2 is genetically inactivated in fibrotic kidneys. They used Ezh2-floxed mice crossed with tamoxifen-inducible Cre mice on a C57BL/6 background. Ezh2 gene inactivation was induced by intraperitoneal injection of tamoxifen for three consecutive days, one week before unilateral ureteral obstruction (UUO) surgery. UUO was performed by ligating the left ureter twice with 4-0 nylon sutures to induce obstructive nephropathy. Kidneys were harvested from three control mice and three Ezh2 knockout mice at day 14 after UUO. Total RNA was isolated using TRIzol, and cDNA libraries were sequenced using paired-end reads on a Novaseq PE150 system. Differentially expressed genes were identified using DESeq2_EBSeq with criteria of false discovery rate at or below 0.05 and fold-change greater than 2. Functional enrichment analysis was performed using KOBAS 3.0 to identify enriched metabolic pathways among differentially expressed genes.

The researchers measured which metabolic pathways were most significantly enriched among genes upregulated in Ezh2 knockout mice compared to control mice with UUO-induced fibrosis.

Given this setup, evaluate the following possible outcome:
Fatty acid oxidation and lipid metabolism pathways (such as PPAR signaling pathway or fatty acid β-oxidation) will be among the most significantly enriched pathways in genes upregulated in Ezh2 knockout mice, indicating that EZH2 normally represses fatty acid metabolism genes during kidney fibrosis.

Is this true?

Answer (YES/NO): NO